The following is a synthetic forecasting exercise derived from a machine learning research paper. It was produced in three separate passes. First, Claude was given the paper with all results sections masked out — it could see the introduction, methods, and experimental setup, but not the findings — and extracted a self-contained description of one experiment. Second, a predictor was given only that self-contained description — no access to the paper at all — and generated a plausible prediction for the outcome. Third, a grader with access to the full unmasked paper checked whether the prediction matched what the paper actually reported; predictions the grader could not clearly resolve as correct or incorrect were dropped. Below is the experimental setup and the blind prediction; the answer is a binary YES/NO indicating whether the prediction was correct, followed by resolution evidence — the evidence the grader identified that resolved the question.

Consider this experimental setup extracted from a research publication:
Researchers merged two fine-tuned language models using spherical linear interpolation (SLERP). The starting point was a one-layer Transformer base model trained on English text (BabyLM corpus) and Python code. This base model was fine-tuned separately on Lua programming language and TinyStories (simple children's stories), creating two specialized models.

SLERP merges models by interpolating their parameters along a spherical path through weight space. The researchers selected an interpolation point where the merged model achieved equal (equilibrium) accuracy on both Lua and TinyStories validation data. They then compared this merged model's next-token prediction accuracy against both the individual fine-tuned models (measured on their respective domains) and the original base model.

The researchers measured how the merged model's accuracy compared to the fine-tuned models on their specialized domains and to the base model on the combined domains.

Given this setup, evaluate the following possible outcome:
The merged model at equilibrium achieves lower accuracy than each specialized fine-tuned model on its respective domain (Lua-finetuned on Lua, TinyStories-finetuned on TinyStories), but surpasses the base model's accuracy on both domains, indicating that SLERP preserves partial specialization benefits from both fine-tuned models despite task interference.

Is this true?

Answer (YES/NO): YES